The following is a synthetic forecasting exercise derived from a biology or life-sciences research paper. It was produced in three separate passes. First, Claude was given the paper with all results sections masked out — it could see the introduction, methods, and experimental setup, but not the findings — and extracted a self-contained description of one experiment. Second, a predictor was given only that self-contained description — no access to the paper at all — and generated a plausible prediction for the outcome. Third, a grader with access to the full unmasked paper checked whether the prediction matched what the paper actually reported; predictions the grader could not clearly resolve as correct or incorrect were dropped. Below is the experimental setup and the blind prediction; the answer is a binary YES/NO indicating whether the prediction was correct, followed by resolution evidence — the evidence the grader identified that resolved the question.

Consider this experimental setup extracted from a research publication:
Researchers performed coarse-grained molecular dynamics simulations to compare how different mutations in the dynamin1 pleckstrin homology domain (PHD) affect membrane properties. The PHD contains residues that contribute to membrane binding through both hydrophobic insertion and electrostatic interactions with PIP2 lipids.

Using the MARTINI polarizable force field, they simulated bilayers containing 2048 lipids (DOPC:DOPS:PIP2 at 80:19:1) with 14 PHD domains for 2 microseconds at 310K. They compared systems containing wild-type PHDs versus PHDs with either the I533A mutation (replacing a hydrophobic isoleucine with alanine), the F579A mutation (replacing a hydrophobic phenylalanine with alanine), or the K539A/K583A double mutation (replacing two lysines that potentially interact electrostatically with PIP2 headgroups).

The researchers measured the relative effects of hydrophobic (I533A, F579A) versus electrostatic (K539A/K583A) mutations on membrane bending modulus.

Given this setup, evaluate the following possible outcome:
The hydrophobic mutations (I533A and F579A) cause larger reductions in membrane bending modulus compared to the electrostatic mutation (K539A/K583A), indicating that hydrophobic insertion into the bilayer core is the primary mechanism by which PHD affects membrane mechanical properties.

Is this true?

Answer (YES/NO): NO